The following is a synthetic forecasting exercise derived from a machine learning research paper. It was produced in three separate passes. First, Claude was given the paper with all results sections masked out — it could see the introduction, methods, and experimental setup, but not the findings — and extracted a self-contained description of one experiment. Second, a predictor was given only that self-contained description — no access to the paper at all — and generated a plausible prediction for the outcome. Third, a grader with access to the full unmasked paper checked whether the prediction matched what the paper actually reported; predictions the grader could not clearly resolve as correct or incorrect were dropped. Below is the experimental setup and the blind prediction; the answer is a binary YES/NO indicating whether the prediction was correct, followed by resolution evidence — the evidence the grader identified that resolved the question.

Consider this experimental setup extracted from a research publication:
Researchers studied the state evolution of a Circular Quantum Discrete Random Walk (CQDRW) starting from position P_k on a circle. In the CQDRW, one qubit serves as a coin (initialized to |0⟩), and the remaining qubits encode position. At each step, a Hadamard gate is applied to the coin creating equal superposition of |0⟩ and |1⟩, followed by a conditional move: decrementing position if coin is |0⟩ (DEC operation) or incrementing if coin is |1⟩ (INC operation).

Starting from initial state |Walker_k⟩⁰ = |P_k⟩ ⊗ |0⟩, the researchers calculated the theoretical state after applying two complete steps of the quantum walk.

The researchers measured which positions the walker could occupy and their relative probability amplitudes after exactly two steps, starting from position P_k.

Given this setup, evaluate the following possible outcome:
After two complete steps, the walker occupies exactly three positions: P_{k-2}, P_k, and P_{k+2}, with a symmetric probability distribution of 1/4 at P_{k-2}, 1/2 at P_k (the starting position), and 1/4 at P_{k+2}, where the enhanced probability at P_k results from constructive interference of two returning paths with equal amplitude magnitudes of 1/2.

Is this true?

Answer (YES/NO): NO